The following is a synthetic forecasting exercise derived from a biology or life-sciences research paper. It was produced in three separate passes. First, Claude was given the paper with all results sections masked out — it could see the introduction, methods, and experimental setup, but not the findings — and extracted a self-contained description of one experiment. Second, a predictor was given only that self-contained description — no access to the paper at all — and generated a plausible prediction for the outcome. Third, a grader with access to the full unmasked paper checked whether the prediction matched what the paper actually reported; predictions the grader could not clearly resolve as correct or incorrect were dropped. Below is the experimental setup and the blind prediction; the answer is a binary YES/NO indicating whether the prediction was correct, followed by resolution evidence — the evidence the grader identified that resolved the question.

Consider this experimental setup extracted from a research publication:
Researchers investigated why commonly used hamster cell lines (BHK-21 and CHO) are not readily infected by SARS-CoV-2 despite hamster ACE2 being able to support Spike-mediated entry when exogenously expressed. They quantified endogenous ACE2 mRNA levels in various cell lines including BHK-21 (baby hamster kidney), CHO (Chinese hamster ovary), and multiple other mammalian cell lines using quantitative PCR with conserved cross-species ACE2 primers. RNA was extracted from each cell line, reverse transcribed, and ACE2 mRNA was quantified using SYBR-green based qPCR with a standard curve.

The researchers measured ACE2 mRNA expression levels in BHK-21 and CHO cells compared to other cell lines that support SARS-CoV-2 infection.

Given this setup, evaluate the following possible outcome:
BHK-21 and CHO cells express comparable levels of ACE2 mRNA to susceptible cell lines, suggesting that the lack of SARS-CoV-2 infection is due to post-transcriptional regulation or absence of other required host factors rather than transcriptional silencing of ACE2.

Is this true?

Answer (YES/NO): NO